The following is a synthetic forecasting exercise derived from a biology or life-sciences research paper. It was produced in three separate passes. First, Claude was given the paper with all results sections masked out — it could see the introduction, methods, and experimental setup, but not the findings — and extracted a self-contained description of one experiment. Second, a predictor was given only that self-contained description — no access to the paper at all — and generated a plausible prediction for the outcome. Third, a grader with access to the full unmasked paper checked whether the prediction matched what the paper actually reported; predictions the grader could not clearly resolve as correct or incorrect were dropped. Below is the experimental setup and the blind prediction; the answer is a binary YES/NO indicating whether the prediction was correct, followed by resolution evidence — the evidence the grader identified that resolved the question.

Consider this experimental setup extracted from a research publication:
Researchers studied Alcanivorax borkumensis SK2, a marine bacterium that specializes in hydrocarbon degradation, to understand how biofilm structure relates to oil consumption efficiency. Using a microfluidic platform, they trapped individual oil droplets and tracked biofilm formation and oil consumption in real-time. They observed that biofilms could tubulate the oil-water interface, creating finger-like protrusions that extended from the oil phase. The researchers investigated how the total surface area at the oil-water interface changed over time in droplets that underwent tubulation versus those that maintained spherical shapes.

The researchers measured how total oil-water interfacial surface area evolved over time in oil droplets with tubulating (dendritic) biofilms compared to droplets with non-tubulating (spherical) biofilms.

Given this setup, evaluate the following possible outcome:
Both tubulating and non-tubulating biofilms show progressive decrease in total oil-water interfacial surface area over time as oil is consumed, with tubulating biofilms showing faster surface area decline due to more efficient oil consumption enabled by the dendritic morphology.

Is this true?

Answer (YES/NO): NO